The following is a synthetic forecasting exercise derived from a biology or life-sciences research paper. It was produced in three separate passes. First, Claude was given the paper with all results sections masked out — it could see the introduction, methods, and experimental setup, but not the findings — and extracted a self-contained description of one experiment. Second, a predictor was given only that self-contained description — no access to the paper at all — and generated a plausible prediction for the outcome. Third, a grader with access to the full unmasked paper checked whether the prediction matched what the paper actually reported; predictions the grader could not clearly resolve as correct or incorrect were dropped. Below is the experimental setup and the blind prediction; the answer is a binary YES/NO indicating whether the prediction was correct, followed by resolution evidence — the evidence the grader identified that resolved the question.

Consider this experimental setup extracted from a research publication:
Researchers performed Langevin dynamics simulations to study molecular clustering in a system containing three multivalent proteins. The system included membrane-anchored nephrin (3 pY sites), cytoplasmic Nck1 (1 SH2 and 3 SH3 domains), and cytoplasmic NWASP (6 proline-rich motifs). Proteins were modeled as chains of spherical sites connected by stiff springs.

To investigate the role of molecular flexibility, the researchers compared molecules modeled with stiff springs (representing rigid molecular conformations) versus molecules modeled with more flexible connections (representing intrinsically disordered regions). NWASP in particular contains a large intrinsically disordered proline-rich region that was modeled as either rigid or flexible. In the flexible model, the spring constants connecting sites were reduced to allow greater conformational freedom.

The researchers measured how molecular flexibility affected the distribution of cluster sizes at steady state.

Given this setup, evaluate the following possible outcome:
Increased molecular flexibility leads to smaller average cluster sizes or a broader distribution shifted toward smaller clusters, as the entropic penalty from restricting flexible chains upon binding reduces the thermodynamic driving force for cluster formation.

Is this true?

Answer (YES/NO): YES